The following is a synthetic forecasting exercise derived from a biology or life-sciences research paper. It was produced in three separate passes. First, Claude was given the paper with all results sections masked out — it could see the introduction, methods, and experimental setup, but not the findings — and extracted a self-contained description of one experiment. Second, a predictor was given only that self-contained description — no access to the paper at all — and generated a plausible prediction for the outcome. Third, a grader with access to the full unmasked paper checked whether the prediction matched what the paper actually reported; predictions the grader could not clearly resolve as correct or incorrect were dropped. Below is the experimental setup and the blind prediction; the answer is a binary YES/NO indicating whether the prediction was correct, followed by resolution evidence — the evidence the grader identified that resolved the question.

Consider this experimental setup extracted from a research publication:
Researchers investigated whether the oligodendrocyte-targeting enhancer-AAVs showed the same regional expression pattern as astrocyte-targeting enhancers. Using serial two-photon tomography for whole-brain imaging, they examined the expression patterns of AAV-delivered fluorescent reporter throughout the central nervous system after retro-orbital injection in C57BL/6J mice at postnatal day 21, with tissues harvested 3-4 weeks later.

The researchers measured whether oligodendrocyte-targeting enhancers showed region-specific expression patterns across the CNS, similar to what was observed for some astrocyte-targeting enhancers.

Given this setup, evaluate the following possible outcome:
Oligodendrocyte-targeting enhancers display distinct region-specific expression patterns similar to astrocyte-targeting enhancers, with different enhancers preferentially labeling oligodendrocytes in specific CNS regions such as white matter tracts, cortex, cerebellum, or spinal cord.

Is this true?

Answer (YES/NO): NO